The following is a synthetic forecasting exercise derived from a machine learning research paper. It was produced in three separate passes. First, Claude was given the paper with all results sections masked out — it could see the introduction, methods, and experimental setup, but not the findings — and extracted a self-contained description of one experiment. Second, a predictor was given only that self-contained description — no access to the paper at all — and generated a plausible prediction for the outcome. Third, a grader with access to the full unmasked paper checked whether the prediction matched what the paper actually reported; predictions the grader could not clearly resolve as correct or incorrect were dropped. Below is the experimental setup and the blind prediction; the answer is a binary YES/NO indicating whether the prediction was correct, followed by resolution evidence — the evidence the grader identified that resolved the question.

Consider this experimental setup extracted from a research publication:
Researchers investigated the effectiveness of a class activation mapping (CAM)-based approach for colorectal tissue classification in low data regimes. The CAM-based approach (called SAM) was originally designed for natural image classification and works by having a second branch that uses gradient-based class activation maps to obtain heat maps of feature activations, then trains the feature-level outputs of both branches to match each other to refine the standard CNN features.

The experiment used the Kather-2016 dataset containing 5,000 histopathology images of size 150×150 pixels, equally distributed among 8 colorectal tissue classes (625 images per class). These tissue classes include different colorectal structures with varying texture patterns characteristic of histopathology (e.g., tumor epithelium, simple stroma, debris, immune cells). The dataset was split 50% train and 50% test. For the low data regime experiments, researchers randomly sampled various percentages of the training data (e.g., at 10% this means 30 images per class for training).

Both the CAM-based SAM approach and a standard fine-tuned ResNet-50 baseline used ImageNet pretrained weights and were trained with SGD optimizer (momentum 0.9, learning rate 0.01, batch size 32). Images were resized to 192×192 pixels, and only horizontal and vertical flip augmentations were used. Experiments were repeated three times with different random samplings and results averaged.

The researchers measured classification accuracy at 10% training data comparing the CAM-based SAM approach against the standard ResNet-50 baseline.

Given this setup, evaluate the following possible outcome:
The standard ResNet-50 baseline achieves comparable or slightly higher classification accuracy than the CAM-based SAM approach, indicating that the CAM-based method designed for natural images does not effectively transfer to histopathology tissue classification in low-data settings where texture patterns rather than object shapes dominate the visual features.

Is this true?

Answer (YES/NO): NO